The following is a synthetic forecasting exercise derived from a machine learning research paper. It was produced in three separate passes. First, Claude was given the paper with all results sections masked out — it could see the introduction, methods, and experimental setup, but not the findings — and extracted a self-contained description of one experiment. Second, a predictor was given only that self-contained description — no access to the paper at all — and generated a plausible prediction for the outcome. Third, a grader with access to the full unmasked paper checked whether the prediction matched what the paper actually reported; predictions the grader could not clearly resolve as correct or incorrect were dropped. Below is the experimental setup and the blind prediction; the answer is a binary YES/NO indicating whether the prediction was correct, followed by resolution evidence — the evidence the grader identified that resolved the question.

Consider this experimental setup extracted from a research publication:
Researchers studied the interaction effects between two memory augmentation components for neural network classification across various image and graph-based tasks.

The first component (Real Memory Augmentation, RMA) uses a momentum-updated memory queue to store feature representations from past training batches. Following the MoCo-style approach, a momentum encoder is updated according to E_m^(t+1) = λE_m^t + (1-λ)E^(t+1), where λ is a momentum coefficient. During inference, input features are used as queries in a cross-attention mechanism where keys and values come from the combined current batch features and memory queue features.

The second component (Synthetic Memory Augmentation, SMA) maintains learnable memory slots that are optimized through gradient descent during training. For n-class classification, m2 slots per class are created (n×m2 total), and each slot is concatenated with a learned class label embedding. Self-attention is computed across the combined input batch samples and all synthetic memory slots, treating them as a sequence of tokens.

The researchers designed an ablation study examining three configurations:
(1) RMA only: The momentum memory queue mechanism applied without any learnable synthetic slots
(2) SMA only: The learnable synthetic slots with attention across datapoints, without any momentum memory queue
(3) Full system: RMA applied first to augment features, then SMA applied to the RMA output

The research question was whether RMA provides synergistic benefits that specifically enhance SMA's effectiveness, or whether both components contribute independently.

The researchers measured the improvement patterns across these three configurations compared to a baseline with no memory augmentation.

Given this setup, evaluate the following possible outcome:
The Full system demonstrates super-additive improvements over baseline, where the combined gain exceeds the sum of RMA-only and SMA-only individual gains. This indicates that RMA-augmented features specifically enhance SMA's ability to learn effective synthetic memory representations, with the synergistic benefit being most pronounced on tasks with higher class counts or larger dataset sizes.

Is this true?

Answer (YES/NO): YES